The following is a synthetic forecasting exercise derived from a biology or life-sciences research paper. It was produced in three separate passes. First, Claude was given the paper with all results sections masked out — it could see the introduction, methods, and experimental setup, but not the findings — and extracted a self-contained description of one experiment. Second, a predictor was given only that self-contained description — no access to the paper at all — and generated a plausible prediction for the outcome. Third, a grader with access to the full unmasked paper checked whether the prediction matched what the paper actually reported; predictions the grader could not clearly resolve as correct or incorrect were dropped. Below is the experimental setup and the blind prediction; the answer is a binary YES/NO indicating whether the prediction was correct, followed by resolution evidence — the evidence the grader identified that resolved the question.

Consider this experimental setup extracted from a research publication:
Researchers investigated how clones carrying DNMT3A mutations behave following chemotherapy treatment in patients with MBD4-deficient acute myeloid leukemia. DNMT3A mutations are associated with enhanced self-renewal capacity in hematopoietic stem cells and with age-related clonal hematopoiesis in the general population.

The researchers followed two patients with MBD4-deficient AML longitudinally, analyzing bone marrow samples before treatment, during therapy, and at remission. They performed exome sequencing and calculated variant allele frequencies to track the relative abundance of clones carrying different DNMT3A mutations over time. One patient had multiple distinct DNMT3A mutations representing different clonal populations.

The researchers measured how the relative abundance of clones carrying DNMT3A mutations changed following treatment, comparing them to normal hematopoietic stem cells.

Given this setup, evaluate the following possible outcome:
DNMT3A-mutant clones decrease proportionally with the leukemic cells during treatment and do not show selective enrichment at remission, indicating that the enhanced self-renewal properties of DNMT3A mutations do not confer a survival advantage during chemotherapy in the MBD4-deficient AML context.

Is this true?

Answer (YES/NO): NO